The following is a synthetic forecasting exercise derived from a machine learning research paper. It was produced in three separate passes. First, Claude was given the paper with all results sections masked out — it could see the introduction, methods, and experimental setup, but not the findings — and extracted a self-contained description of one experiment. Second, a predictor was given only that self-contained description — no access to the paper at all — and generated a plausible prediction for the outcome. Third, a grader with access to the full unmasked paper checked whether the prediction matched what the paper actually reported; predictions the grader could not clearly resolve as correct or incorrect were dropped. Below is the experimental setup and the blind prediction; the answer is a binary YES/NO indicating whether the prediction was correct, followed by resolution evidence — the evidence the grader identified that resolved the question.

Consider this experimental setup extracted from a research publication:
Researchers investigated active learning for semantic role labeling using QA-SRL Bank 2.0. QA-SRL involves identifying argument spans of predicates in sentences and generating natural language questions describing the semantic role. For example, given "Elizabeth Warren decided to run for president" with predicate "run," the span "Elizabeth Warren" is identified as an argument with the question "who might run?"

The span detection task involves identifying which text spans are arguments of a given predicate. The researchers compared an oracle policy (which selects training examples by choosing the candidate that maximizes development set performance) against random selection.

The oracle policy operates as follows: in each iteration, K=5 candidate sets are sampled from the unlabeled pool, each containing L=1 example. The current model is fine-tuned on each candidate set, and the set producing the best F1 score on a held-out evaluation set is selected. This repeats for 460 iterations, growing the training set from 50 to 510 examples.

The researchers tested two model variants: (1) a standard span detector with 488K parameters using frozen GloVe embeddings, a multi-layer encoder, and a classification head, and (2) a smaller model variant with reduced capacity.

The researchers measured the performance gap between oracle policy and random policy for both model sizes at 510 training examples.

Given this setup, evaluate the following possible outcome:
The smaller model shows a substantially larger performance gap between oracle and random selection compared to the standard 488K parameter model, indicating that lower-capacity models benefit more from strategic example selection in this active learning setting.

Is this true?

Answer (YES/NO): NO